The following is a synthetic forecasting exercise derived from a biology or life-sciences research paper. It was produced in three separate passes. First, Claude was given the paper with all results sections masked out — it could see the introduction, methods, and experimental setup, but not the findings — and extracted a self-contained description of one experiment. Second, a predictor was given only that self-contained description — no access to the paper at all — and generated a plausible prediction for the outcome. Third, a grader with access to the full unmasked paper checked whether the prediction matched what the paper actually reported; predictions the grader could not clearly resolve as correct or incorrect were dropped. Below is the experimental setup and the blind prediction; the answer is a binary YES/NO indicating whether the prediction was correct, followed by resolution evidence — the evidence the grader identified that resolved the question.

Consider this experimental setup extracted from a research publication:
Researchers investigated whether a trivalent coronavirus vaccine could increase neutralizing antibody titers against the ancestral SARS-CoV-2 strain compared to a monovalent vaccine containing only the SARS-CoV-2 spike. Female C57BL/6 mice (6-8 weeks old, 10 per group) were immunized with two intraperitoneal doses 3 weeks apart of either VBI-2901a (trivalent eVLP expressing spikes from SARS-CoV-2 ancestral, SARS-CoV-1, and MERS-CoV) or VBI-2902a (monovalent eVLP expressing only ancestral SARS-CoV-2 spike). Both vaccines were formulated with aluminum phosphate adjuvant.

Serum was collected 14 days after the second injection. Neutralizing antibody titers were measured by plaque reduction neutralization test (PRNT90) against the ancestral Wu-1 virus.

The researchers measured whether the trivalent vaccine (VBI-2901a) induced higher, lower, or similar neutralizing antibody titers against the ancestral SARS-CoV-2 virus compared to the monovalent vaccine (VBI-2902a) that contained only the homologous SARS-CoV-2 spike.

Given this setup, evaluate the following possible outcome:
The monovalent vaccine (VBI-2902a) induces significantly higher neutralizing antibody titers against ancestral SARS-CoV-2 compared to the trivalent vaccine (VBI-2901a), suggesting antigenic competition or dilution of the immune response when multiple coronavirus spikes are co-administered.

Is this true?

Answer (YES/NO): NO